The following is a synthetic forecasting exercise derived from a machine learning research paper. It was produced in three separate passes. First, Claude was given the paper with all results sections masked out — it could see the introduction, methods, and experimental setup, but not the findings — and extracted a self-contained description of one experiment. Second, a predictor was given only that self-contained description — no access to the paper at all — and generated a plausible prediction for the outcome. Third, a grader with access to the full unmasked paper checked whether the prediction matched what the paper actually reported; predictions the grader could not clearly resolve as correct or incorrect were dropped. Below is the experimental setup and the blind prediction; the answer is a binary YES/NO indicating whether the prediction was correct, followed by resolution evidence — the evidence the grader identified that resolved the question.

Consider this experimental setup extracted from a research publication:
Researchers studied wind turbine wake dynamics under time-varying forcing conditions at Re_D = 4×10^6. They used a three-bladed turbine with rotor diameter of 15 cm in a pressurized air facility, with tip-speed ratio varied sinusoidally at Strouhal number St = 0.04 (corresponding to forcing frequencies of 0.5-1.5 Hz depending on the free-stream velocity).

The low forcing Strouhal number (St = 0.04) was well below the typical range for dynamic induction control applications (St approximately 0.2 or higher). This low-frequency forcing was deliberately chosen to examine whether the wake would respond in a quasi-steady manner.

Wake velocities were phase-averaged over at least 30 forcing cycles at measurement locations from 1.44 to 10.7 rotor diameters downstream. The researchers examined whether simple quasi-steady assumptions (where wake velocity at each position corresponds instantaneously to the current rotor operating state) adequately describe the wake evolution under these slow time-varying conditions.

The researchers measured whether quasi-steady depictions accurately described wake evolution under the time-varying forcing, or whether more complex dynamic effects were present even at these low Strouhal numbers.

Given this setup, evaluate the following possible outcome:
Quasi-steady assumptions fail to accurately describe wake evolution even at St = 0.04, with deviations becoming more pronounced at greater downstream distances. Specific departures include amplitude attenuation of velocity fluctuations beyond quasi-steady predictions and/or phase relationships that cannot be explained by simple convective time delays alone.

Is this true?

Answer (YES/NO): YES